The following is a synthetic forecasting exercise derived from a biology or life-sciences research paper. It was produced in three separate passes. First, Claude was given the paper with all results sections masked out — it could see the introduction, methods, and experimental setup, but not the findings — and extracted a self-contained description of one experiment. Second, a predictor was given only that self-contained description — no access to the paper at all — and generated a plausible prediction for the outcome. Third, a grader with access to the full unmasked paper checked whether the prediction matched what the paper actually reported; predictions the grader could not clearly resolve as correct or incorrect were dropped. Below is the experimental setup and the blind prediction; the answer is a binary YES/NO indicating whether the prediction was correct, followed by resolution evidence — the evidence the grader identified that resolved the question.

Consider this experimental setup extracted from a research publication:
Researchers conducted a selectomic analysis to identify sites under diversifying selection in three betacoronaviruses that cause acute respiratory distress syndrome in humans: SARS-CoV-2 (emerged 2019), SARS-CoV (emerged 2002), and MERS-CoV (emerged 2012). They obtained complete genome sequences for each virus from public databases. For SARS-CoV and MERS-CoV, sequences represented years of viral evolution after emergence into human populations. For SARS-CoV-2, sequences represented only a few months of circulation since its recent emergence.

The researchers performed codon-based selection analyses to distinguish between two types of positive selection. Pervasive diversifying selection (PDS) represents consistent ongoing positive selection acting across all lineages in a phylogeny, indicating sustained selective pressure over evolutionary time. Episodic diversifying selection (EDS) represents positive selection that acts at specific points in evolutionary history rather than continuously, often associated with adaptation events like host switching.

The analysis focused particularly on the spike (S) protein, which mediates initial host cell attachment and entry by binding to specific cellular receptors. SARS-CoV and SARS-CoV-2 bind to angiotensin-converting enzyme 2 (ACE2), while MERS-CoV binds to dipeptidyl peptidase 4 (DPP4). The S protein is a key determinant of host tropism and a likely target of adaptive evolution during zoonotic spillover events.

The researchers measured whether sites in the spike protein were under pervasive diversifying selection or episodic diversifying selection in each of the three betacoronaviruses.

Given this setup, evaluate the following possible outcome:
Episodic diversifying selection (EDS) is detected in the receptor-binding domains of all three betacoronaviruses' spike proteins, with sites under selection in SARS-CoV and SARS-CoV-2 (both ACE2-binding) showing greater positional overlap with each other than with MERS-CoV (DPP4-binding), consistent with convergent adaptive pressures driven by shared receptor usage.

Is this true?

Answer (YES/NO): NO